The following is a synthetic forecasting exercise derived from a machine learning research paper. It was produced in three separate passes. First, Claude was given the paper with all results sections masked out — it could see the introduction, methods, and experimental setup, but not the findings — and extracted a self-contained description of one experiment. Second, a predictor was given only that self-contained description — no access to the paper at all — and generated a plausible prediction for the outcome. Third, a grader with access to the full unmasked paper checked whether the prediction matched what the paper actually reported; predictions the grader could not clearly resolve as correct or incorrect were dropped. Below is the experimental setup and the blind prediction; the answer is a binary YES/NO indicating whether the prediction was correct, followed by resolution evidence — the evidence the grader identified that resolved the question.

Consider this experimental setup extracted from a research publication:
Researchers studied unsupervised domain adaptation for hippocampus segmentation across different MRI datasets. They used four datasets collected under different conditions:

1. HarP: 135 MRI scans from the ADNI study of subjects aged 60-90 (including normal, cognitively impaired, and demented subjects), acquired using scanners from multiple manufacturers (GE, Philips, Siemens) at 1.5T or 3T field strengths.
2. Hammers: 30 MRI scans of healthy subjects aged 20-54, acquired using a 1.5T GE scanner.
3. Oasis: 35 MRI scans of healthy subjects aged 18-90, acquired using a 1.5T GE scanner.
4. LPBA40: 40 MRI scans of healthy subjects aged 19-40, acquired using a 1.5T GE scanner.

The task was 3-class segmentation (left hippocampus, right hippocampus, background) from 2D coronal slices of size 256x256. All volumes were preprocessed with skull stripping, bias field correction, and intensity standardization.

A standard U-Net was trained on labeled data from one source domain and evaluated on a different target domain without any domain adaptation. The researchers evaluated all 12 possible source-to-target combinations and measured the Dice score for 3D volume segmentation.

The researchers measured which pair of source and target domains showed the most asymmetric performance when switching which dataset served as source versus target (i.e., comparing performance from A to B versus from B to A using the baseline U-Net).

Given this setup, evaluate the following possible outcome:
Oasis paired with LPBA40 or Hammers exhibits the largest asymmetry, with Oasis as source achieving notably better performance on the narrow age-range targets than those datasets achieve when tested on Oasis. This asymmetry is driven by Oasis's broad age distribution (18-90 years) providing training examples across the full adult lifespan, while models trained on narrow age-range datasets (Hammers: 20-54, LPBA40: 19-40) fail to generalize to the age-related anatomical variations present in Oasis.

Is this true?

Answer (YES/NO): NO